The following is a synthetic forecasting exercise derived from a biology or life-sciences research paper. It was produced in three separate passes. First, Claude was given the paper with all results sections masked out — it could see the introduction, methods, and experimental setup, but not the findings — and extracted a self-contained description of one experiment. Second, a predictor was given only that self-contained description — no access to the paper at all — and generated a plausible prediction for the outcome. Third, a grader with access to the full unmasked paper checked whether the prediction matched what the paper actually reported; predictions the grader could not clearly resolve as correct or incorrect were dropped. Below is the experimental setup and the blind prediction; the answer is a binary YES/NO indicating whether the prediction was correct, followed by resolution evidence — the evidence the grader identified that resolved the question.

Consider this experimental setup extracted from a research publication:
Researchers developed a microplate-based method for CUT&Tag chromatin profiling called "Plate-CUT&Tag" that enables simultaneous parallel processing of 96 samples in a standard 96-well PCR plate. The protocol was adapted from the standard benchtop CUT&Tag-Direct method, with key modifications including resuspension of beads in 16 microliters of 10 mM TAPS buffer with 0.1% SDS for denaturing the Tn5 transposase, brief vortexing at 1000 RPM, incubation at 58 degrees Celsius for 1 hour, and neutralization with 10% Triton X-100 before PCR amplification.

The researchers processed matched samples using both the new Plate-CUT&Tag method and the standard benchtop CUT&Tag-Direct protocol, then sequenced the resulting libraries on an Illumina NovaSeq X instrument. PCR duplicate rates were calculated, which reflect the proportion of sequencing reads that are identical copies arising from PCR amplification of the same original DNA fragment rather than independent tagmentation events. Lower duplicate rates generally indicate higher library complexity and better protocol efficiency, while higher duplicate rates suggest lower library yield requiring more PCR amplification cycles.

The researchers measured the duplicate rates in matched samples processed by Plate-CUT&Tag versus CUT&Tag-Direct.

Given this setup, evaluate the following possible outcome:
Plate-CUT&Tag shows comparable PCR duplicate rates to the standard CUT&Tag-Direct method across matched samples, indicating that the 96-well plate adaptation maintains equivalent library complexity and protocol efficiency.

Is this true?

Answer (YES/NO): NO